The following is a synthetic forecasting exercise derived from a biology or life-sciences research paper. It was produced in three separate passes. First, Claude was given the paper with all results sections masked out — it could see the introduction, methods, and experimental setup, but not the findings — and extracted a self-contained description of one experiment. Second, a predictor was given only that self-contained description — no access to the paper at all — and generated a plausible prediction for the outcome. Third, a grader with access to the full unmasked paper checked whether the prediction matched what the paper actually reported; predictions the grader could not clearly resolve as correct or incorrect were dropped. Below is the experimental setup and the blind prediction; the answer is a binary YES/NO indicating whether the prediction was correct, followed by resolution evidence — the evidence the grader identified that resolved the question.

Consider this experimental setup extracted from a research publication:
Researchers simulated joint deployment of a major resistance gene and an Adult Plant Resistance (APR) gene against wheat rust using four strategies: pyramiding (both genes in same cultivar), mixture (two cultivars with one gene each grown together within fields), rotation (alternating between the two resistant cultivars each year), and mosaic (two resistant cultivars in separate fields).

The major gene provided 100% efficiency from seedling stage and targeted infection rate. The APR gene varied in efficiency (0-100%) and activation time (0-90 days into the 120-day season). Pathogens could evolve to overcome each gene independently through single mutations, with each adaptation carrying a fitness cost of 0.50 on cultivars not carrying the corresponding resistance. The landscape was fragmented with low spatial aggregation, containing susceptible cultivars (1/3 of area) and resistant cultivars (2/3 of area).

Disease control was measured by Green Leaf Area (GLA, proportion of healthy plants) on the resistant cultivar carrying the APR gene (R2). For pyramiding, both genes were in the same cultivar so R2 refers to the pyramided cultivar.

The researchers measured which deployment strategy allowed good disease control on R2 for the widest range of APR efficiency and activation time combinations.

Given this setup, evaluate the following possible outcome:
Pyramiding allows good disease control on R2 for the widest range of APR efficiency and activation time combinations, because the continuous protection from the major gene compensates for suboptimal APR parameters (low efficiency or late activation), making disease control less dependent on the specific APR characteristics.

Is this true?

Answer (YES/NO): NO